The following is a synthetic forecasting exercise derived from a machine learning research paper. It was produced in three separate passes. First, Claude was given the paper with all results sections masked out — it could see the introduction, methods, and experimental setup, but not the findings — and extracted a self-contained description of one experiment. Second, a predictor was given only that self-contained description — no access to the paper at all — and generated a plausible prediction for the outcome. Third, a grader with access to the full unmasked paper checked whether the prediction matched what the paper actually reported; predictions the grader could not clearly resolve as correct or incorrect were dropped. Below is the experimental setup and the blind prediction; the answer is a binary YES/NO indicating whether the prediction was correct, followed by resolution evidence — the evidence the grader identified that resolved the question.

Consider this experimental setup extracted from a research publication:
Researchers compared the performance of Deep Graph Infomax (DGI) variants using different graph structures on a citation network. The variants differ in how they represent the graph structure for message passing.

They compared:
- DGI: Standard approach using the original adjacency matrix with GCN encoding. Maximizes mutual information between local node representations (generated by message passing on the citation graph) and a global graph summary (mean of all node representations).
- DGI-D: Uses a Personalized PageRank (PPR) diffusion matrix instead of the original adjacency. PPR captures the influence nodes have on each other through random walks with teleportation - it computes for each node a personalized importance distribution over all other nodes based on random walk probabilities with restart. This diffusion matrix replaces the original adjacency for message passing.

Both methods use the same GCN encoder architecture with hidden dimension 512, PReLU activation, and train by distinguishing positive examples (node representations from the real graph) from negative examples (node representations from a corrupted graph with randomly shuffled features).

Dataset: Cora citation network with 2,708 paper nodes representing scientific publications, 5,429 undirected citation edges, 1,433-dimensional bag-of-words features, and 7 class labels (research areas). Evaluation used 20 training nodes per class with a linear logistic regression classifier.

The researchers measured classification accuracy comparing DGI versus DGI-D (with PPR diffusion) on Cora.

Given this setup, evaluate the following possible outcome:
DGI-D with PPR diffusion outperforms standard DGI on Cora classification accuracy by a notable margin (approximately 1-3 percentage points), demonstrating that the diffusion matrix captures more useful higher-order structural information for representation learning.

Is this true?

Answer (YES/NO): NO